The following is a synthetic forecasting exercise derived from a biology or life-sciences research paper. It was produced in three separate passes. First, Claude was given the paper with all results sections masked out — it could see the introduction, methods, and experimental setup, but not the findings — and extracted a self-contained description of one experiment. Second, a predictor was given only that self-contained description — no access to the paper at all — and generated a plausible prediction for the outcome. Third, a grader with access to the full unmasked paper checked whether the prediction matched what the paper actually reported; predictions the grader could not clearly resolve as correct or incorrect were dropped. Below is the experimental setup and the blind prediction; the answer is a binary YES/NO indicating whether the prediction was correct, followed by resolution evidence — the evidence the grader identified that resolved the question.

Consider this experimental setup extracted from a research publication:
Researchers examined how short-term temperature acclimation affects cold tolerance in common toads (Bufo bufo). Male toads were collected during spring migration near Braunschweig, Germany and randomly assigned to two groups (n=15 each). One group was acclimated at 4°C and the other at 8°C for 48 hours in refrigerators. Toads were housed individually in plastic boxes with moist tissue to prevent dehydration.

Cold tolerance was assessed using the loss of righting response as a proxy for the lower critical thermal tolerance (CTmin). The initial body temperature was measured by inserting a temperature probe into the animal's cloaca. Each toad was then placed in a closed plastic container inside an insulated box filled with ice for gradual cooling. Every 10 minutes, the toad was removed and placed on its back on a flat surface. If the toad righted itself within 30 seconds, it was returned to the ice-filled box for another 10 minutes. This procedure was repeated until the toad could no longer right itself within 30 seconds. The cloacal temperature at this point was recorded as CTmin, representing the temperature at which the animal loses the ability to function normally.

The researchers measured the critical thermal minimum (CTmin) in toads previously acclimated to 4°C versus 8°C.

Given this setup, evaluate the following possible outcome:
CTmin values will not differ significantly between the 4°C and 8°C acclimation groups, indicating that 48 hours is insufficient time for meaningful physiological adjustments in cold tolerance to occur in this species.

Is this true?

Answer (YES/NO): NO